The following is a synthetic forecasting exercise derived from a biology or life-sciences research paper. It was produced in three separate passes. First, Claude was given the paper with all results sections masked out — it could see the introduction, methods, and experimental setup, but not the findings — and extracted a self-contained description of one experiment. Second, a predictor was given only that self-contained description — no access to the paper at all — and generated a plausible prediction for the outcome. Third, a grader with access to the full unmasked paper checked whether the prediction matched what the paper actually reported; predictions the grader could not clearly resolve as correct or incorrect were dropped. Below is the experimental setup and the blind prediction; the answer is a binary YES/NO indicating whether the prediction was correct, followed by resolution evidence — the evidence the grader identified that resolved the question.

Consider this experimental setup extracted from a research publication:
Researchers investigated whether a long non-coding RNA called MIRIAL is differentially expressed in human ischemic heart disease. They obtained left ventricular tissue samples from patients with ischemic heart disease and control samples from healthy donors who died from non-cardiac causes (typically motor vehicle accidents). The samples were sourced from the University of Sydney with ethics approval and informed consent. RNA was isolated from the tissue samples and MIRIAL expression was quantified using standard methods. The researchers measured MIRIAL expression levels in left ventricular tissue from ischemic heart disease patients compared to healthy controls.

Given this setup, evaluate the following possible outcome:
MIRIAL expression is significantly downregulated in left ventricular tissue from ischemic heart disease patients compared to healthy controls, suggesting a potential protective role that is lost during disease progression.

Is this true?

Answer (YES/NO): NO